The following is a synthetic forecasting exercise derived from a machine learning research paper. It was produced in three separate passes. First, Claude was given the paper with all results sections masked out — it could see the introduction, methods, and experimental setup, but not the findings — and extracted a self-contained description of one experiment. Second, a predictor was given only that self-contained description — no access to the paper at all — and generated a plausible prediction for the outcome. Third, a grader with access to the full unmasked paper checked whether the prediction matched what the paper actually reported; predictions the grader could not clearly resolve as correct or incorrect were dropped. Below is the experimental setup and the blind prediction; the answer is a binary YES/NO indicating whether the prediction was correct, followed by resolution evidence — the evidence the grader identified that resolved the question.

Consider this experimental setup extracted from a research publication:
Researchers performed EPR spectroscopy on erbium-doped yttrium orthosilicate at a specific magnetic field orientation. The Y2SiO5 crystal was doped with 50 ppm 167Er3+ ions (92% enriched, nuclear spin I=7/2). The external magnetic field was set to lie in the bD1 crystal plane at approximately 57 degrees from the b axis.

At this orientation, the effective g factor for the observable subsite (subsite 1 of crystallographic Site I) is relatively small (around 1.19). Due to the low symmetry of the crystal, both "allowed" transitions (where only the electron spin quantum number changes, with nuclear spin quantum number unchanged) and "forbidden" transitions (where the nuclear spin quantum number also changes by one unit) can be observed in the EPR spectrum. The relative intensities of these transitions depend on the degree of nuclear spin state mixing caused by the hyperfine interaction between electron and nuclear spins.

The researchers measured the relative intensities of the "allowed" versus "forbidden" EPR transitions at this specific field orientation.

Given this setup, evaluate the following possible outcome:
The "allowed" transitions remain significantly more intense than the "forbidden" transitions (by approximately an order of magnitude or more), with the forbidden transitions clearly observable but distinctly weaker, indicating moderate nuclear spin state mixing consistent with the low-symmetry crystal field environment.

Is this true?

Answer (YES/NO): NO